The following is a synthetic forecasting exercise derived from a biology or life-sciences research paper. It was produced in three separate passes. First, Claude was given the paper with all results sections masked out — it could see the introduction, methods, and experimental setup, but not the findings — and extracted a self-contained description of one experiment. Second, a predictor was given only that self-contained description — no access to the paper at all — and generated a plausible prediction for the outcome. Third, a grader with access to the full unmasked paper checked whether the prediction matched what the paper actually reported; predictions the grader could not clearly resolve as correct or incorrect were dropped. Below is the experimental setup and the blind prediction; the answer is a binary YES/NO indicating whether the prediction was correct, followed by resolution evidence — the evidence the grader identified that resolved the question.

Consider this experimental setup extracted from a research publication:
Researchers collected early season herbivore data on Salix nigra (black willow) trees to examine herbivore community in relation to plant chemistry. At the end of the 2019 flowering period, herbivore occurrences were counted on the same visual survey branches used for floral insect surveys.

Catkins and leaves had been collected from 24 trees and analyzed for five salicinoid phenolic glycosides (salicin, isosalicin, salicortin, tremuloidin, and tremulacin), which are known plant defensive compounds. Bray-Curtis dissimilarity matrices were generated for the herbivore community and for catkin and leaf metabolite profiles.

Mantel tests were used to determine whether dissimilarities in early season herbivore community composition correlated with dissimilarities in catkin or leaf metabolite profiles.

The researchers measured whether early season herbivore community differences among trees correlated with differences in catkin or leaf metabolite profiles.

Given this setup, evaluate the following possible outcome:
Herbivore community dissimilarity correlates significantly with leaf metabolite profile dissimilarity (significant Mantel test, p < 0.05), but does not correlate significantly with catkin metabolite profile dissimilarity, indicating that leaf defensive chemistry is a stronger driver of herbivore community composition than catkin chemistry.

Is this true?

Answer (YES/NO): NO